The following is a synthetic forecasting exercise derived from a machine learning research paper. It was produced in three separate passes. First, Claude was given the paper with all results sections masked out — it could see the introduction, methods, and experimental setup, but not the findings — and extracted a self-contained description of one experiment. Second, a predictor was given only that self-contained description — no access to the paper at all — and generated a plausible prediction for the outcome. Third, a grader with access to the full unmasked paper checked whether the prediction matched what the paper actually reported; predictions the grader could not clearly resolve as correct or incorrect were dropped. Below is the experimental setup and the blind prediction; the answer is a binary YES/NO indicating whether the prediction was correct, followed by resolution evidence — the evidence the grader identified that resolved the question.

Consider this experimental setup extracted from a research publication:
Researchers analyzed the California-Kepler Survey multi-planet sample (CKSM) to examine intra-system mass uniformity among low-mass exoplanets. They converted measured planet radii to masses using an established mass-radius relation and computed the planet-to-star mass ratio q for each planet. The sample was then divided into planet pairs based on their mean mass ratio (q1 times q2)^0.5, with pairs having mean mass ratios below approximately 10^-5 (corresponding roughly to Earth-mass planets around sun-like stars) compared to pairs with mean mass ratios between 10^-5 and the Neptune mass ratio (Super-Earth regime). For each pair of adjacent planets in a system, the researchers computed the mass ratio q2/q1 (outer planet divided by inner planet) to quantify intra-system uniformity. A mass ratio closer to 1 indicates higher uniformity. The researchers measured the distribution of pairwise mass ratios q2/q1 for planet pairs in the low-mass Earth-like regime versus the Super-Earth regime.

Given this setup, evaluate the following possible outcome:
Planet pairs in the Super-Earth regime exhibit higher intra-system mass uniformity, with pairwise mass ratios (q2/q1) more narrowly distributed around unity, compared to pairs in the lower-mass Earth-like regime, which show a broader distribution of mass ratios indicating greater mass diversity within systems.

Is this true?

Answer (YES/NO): YES